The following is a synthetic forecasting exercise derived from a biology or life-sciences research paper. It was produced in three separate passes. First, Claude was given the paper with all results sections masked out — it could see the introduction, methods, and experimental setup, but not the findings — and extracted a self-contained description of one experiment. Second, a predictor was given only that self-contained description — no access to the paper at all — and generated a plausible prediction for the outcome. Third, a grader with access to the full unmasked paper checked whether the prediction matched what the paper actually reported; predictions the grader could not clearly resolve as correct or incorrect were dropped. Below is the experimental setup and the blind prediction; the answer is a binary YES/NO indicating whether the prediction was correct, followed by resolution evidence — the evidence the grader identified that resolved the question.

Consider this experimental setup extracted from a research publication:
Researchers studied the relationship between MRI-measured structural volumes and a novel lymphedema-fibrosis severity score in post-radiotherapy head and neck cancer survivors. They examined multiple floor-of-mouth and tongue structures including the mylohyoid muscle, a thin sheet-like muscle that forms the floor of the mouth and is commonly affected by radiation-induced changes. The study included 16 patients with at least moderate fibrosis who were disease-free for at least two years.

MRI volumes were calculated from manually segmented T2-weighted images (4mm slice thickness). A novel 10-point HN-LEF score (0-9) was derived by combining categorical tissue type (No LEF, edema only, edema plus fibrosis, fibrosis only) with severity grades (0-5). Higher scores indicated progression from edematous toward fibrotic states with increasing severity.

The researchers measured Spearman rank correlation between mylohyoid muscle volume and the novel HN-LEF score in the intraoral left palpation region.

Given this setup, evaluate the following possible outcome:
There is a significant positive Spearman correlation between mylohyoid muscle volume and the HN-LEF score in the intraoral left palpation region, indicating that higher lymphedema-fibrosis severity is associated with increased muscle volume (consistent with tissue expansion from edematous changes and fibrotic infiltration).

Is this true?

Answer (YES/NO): NO